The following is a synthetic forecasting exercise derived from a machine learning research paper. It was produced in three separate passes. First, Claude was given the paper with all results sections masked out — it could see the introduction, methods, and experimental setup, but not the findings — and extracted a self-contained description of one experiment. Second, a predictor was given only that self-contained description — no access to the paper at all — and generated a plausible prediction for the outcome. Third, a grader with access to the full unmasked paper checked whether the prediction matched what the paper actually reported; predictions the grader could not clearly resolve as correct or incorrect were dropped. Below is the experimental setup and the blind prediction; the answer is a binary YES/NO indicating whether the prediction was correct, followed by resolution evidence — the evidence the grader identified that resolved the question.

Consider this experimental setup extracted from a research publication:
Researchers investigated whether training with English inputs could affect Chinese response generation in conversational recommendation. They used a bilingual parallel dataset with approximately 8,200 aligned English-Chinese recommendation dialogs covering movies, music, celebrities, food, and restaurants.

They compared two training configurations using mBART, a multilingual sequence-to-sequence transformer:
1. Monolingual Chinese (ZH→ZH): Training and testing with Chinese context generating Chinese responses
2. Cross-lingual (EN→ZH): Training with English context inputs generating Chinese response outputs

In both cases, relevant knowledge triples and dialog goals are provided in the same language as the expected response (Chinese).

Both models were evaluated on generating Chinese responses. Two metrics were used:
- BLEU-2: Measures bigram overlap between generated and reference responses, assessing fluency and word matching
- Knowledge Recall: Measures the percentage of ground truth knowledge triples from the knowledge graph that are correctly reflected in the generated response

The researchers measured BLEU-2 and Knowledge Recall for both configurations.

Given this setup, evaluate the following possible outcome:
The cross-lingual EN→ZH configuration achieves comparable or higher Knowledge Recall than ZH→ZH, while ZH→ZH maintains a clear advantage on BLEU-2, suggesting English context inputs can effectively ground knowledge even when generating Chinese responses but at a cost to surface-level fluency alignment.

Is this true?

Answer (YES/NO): NO